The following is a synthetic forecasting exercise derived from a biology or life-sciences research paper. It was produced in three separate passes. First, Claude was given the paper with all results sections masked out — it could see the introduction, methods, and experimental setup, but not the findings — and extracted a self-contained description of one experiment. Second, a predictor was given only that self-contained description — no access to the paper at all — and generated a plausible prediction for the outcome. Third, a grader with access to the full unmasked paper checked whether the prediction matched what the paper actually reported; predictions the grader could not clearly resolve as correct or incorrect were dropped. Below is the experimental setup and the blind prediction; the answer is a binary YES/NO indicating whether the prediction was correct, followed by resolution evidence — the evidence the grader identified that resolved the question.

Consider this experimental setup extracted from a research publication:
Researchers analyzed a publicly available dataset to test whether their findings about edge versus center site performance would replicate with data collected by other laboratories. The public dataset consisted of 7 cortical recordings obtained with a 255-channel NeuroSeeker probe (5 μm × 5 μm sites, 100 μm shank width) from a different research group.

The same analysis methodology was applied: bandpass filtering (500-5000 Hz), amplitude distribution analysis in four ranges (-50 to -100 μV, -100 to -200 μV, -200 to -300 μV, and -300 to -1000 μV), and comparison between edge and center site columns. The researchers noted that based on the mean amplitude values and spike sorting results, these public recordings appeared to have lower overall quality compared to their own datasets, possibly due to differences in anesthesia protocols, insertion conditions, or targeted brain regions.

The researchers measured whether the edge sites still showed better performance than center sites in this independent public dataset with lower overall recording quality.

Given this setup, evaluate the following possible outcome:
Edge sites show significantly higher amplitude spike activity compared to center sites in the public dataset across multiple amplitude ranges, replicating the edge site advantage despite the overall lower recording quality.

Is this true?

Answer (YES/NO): NO